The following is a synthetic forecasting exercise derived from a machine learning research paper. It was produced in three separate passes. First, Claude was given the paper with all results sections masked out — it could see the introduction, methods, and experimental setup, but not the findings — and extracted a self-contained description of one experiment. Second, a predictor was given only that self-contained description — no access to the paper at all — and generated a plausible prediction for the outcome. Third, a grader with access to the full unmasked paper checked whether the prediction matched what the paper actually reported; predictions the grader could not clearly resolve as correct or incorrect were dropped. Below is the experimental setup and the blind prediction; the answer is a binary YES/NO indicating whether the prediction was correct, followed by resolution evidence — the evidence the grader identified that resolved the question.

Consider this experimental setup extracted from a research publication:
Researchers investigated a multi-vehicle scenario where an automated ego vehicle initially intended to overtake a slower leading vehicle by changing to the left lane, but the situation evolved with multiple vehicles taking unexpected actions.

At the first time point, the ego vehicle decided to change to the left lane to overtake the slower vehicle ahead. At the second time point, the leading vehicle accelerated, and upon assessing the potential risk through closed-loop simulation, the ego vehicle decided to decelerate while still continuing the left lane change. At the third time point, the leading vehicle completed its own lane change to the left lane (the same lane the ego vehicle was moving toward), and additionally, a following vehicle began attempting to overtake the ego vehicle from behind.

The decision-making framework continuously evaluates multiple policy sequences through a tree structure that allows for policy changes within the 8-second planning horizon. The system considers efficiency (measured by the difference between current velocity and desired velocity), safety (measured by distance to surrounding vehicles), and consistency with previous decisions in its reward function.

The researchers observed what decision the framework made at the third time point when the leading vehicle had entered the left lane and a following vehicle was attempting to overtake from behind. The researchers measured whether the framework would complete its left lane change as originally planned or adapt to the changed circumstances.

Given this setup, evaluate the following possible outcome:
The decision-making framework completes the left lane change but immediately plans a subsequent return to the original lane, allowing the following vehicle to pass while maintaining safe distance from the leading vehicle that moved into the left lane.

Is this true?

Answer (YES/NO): NO